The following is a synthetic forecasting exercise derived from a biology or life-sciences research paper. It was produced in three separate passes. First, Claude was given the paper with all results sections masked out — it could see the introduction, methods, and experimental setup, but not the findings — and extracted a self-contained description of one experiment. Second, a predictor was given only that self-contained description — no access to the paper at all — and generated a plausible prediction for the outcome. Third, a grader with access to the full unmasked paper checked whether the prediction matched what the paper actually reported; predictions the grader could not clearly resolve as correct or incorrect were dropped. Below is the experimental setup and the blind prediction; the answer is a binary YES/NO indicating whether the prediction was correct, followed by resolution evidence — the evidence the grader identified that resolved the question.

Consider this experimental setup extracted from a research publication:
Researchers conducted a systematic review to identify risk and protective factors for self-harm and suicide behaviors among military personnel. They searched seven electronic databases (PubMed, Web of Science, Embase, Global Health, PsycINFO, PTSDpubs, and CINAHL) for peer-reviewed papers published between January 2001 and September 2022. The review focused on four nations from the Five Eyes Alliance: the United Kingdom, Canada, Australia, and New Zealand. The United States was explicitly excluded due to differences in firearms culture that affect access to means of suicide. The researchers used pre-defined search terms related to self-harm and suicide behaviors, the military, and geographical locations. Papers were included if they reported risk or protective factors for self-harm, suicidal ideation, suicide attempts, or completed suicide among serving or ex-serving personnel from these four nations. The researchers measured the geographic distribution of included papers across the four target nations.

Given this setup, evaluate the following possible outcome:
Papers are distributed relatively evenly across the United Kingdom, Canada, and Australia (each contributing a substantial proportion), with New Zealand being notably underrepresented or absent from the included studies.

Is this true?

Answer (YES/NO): NO